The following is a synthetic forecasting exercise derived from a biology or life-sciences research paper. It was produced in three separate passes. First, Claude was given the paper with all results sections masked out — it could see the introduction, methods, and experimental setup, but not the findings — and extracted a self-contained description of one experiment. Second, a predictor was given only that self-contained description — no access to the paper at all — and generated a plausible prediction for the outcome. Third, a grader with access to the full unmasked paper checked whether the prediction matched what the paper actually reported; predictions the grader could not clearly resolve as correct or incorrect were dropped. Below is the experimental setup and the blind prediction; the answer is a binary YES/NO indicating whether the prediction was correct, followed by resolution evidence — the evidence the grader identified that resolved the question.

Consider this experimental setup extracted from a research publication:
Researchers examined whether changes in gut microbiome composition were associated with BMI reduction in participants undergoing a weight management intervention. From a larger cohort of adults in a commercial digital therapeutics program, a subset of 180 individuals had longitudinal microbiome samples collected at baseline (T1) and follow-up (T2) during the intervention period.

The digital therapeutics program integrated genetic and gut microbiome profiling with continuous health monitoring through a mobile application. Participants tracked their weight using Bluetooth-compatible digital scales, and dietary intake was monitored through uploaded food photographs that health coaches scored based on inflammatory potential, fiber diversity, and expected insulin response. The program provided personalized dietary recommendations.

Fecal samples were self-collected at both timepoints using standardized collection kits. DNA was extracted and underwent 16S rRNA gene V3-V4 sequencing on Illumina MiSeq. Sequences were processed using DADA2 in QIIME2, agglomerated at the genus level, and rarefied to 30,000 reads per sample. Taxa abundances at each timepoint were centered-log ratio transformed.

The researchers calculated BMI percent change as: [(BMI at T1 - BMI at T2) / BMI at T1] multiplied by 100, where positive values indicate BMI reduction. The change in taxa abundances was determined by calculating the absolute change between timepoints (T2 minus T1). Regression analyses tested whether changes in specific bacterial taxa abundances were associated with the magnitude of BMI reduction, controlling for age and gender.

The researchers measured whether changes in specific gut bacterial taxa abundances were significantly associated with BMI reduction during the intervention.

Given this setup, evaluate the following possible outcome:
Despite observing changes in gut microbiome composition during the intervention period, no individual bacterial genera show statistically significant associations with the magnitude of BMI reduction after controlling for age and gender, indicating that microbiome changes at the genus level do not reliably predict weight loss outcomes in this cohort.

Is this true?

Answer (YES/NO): YES